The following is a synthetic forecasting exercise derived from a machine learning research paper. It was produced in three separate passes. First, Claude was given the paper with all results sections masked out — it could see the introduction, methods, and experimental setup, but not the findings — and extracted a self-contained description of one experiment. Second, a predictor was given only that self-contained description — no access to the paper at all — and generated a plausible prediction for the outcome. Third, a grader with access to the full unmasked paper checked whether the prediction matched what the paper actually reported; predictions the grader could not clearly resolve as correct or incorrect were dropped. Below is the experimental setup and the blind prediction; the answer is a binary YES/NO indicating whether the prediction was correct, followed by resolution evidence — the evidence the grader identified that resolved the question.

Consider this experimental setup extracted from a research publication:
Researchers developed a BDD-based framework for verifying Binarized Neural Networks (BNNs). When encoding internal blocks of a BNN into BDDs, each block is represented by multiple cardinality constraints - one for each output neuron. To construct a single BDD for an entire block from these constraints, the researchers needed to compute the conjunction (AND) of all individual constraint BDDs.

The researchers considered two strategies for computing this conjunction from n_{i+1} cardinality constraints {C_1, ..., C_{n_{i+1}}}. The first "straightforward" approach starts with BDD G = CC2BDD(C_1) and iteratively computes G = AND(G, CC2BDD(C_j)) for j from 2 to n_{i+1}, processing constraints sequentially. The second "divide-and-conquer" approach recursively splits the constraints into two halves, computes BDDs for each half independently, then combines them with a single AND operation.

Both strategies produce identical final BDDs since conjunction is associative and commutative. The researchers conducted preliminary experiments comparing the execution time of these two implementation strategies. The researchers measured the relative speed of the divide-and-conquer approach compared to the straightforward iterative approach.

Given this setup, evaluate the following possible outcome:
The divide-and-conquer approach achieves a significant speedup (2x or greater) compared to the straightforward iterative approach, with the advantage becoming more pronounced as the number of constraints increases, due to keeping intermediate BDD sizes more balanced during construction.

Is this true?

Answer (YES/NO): YES